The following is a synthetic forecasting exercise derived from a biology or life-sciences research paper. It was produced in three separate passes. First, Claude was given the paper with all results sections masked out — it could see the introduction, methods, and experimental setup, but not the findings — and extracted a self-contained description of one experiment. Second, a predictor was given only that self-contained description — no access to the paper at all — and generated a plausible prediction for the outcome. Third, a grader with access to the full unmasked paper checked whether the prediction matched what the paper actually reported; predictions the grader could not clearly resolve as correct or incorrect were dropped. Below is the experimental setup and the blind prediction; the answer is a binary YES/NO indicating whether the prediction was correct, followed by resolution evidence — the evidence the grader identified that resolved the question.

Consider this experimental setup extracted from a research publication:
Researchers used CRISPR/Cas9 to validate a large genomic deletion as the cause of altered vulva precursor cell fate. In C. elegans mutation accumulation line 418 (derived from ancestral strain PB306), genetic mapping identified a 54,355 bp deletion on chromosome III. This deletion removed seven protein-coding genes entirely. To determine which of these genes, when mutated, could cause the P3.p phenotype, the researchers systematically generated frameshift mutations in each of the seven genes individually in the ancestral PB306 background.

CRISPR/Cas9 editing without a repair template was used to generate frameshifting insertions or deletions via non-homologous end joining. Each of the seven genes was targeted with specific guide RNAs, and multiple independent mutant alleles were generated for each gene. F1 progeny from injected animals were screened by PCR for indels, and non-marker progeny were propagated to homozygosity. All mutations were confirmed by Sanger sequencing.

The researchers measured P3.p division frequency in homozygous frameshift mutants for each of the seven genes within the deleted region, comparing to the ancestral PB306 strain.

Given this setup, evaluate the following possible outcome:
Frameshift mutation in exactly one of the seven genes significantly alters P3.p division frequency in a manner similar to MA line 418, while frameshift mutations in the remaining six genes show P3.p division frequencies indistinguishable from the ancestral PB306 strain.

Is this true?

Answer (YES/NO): YES